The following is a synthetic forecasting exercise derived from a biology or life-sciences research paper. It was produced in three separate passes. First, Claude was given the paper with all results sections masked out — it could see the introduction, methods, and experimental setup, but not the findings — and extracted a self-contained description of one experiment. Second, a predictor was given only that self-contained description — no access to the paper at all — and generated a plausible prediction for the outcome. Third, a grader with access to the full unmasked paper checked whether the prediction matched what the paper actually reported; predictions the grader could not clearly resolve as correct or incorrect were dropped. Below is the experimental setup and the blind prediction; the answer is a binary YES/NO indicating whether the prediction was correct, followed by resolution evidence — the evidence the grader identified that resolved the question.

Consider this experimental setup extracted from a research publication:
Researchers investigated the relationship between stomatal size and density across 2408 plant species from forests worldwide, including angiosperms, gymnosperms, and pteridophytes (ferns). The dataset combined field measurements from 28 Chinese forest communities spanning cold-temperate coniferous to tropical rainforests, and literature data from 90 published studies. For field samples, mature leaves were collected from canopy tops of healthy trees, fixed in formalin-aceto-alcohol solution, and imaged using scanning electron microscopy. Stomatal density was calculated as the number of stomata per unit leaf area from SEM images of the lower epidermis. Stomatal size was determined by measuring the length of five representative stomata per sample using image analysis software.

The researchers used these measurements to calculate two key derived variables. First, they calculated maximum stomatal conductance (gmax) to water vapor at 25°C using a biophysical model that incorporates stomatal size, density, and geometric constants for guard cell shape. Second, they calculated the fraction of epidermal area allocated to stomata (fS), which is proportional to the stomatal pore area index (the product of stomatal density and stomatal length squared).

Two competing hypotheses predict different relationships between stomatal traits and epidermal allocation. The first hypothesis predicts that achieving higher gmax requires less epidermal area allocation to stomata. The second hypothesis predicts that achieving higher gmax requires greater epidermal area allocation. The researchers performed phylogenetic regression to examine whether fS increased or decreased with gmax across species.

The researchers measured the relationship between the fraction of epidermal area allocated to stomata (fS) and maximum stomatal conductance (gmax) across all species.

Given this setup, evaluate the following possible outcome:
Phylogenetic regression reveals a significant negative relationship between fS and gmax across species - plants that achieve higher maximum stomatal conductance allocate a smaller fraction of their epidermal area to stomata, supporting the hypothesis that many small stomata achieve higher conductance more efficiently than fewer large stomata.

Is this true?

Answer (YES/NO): NO